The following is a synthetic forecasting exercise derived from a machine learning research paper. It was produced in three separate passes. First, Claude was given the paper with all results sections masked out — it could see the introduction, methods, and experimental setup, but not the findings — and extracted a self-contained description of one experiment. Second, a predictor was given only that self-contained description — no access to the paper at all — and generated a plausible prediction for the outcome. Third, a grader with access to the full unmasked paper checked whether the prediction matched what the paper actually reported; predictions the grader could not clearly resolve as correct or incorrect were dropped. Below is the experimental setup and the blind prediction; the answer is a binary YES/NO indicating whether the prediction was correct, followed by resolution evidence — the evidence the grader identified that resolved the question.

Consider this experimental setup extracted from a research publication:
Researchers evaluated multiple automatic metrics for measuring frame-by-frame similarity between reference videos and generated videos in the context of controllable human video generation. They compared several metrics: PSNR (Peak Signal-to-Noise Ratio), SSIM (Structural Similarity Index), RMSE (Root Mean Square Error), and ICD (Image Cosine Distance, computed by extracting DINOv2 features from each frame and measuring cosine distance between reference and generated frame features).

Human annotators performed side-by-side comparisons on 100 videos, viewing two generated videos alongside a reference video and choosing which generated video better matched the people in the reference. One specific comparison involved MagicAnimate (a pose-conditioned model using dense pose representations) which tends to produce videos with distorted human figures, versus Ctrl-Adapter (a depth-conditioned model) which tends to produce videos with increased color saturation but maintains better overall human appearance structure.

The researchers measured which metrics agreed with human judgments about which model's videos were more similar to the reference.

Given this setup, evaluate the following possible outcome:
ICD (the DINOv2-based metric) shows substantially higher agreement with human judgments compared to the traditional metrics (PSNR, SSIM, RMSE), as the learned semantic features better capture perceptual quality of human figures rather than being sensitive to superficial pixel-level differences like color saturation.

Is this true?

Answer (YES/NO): YES